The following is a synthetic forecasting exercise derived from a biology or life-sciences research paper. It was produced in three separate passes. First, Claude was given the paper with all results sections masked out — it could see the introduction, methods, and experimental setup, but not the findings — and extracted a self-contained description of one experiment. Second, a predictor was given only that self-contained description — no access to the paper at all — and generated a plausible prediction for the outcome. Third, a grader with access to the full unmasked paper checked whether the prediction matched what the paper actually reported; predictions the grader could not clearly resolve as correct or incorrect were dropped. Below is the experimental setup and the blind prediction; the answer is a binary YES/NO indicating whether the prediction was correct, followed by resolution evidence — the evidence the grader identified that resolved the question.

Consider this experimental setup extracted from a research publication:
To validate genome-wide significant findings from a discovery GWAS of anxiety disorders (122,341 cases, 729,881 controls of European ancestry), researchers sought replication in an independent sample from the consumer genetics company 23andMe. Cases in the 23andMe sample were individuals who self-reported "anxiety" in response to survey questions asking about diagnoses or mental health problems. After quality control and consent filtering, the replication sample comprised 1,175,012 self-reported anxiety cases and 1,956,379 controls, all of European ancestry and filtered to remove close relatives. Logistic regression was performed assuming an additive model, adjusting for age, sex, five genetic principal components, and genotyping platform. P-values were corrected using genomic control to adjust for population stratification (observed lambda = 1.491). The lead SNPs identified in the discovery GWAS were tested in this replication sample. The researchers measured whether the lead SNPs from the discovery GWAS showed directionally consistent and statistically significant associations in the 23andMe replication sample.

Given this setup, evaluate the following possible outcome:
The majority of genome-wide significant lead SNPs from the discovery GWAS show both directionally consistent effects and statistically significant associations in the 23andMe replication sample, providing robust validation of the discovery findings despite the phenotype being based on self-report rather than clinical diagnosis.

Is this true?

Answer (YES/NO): YES